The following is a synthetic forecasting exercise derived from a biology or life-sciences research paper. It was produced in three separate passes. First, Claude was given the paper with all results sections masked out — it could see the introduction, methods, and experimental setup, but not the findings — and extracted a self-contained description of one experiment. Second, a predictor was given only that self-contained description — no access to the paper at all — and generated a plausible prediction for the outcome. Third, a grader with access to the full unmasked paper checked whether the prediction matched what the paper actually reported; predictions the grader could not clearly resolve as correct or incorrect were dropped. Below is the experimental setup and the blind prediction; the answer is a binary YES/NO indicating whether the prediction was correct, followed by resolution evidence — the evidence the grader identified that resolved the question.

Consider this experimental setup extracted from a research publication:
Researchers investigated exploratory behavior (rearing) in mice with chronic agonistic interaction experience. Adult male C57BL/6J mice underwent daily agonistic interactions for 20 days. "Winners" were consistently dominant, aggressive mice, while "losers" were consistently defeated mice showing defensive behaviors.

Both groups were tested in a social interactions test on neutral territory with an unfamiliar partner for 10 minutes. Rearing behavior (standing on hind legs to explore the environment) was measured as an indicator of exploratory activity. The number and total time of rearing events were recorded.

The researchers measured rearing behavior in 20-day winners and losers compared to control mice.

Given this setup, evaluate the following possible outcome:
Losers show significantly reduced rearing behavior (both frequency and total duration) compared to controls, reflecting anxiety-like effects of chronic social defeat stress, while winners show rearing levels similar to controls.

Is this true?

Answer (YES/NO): NO